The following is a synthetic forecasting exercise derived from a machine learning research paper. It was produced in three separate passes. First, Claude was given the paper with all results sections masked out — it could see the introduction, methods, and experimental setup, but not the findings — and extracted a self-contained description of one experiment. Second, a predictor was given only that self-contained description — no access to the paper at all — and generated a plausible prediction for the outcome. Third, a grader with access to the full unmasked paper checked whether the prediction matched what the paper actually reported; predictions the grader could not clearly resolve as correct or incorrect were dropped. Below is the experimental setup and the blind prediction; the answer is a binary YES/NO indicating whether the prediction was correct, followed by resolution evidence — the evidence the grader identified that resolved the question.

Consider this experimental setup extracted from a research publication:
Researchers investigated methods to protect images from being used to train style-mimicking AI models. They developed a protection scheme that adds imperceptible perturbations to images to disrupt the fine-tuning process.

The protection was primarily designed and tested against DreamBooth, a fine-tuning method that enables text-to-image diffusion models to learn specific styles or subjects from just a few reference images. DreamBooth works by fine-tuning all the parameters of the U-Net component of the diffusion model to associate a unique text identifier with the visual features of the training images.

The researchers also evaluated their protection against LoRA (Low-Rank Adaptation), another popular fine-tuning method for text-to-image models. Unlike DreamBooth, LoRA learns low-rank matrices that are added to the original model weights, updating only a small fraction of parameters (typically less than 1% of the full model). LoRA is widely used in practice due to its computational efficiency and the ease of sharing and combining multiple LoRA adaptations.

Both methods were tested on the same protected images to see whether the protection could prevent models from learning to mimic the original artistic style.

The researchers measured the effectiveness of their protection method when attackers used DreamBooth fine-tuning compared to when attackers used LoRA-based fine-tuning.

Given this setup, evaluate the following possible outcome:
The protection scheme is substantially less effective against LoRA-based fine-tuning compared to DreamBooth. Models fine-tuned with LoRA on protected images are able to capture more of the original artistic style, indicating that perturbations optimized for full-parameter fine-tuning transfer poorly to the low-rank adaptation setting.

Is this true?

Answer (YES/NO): NO